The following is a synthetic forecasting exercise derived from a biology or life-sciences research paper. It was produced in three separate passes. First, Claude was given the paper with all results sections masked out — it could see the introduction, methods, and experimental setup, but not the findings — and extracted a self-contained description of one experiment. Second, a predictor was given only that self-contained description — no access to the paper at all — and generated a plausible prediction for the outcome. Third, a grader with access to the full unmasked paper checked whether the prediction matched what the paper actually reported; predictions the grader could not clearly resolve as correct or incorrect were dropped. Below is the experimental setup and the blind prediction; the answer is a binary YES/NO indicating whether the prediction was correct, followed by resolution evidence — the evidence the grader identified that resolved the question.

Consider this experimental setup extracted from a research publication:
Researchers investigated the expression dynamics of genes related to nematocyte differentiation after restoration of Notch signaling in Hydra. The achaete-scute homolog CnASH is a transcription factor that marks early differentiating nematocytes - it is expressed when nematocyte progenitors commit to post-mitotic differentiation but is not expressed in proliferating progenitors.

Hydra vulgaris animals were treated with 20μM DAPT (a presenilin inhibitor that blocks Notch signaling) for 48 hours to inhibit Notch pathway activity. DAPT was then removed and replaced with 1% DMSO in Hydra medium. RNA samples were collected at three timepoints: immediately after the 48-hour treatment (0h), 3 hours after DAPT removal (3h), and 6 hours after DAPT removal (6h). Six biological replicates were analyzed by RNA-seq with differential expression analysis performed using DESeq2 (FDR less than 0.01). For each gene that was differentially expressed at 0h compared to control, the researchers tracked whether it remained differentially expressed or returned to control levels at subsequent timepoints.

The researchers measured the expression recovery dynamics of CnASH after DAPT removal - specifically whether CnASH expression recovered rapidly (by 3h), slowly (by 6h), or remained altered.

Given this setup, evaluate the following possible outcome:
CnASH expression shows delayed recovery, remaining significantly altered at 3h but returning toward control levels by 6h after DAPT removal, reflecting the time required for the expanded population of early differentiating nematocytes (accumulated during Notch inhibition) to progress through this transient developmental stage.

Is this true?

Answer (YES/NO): NO